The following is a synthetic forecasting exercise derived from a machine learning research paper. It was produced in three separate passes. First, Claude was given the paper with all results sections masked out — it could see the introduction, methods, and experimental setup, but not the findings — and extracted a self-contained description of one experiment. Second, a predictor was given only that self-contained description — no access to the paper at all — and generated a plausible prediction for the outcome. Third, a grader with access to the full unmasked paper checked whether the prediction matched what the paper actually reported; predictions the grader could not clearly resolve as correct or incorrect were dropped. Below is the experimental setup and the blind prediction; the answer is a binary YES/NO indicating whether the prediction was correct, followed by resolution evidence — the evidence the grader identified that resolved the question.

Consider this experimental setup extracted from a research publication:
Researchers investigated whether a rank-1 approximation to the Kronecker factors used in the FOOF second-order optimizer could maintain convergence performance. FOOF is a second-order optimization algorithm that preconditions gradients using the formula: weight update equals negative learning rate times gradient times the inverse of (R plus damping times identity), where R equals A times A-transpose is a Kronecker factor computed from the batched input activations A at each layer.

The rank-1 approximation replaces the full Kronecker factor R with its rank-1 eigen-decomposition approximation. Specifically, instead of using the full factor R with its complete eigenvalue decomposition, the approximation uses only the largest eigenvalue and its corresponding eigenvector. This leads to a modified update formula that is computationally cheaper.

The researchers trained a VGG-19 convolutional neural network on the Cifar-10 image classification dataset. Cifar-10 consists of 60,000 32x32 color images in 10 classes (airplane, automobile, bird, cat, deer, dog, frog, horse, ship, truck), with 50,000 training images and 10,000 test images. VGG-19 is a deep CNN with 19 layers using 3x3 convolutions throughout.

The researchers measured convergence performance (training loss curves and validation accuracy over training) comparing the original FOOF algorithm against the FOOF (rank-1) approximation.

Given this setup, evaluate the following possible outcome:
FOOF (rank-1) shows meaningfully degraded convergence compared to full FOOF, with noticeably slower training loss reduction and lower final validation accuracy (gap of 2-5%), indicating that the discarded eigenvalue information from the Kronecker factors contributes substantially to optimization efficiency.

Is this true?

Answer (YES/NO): NO